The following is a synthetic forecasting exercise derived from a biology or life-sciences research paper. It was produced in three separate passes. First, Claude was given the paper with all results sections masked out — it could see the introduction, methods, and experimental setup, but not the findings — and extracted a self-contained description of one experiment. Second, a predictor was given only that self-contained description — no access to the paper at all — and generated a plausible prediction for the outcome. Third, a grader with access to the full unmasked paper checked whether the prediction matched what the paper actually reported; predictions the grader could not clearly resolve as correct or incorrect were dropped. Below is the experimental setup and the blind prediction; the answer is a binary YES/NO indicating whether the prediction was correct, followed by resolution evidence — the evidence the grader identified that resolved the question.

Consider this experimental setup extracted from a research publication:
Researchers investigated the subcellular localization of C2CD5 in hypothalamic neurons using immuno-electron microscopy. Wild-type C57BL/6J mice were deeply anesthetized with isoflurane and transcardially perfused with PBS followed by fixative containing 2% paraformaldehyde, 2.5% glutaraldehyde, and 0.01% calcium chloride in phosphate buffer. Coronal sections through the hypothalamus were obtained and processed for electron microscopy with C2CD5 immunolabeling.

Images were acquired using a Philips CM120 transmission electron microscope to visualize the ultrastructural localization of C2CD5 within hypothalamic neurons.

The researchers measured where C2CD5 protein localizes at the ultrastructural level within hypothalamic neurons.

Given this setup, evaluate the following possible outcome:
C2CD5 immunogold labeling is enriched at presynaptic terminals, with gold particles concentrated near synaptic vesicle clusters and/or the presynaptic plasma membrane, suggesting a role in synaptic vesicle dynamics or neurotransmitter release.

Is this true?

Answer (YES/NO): NO